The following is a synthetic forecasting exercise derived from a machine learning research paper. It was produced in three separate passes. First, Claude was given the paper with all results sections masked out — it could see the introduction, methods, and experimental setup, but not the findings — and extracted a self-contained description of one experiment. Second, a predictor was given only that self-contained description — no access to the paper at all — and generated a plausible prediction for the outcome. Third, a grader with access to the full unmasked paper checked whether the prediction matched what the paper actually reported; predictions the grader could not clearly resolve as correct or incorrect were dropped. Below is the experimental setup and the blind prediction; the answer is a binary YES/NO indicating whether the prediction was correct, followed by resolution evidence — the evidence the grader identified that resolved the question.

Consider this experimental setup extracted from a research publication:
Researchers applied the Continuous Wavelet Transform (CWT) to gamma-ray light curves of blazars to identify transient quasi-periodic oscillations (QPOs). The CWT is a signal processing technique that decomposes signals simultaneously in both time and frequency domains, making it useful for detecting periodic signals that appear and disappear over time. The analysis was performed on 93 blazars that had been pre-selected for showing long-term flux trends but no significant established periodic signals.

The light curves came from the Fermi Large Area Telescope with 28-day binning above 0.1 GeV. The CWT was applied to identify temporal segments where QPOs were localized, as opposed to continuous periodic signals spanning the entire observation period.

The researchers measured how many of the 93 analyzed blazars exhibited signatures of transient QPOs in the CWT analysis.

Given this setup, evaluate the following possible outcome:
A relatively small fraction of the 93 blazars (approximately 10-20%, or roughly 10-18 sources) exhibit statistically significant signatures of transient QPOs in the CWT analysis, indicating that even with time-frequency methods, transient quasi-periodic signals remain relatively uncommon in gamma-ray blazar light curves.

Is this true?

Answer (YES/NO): YES